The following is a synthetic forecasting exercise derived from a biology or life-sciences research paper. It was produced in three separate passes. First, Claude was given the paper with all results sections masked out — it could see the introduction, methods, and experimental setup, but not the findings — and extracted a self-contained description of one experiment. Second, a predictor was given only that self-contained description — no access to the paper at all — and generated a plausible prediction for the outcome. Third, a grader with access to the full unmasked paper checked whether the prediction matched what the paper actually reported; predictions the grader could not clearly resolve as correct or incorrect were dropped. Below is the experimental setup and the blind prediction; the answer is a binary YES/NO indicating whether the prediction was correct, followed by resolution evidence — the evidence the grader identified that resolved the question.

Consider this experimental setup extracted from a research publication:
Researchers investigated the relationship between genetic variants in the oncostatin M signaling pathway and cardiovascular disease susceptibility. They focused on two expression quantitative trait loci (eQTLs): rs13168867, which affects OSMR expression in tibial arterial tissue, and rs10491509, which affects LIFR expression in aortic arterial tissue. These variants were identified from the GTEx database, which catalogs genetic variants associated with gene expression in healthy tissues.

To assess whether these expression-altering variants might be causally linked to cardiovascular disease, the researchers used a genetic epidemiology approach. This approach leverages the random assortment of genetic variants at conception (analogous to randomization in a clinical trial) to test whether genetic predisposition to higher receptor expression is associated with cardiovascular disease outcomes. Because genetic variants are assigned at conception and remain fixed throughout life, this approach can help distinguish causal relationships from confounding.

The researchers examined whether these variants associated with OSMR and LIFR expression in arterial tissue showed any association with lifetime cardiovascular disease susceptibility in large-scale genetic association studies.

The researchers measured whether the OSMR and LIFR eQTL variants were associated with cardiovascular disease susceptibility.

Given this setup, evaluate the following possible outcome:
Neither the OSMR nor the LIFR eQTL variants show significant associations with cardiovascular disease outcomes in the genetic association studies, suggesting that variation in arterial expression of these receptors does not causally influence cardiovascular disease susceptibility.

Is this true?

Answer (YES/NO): YES